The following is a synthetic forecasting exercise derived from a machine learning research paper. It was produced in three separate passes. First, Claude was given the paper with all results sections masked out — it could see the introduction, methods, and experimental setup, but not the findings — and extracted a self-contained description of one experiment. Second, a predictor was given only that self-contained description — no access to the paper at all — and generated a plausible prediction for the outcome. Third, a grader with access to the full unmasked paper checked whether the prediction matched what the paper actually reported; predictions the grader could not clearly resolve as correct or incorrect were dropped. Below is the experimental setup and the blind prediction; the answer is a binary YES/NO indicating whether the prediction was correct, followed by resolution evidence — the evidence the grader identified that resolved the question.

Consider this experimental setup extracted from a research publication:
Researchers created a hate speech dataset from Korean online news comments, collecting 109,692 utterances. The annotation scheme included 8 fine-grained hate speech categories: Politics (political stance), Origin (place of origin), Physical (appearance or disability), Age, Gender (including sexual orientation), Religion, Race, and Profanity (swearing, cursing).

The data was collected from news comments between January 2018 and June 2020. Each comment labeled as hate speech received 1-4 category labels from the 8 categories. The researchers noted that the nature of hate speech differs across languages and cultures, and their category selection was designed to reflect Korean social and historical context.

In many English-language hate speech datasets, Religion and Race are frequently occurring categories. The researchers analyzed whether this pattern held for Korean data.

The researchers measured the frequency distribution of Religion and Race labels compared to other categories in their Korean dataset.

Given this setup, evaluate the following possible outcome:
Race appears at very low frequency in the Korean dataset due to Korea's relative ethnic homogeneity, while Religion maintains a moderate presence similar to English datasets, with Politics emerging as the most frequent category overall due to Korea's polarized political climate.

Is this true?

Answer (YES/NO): NO